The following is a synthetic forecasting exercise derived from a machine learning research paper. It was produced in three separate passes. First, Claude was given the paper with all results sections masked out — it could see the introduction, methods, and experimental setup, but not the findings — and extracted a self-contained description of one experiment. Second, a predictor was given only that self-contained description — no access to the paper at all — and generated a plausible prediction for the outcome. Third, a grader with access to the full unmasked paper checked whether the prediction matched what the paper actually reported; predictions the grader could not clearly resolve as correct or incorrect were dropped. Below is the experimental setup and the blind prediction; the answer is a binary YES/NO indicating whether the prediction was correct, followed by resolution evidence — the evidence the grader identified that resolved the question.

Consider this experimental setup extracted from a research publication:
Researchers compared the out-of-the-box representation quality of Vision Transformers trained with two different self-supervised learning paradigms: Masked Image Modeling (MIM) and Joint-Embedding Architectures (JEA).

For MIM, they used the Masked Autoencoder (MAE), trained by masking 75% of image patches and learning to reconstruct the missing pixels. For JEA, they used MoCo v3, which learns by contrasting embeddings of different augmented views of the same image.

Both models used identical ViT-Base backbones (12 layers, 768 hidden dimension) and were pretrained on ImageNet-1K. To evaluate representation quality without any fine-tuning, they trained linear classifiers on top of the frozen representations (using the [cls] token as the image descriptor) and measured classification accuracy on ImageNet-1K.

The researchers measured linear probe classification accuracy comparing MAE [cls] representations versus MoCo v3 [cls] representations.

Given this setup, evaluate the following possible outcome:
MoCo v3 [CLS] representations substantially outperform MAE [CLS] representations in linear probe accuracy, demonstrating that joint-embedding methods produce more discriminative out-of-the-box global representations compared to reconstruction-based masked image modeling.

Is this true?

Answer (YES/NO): YES